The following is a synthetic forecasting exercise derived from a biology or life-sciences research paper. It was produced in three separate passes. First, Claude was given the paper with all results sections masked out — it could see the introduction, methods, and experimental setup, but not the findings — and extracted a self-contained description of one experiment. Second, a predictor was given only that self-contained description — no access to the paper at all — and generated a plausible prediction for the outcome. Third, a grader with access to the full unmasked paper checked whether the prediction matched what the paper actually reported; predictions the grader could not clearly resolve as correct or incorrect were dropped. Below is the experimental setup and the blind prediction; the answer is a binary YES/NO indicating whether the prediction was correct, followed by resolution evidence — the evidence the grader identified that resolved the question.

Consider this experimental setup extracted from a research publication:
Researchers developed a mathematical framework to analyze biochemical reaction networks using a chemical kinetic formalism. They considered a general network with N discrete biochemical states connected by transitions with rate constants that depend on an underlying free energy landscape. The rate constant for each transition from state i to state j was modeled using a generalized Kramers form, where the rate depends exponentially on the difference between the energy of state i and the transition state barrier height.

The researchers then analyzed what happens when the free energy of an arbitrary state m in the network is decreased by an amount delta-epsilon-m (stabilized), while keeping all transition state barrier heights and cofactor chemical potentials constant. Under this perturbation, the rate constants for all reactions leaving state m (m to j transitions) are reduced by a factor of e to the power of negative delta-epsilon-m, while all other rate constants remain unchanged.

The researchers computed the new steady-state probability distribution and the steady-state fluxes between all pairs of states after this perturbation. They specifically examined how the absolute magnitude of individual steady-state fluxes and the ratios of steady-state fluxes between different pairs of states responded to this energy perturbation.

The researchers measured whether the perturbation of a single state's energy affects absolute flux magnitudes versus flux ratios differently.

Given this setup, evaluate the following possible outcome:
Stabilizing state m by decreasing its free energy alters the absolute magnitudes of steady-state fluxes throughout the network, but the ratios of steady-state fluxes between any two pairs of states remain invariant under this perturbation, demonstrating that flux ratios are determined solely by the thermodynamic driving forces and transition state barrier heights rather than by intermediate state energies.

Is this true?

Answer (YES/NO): NO